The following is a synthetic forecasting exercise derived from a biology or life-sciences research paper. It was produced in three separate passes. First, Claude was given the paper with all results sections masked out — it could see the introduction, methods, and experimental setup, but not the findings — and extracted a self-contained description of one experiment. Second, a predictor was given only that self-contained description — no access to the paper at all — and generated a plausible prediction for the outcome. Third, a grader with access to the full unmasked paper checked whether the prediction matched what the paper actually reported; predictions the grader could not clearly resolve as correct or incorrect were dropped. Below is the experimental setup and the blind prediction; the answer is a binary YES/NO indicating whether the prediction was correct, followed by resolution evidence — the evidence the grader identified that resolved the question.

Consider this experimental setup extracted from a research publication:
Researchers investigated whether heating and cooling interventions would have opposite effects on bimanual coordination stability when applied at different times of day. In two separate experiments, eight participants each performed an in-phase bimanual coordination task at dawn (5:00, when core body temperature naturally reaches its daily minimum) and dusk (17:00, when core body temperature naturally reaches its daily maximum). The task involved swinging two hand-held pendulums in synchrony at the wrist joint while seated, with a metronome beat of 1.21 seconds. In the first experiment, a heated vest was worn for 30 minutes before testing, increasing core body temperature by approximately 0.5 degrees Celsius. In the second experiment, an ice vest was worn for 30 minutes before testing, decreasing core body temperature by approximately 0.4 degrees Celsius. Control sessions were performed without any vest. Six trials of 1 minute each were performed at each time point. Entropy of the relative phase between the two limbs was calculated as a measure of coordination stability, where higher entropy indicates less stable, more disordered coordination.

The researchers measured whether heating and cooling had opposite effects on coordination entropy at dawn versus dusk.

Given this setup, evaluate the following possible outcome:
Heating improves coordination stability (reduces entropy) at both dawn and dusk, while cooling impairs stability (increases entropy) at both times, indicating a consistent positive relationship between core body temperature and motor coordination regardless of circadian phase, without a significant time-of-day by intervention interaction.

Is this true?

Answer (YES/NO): NO